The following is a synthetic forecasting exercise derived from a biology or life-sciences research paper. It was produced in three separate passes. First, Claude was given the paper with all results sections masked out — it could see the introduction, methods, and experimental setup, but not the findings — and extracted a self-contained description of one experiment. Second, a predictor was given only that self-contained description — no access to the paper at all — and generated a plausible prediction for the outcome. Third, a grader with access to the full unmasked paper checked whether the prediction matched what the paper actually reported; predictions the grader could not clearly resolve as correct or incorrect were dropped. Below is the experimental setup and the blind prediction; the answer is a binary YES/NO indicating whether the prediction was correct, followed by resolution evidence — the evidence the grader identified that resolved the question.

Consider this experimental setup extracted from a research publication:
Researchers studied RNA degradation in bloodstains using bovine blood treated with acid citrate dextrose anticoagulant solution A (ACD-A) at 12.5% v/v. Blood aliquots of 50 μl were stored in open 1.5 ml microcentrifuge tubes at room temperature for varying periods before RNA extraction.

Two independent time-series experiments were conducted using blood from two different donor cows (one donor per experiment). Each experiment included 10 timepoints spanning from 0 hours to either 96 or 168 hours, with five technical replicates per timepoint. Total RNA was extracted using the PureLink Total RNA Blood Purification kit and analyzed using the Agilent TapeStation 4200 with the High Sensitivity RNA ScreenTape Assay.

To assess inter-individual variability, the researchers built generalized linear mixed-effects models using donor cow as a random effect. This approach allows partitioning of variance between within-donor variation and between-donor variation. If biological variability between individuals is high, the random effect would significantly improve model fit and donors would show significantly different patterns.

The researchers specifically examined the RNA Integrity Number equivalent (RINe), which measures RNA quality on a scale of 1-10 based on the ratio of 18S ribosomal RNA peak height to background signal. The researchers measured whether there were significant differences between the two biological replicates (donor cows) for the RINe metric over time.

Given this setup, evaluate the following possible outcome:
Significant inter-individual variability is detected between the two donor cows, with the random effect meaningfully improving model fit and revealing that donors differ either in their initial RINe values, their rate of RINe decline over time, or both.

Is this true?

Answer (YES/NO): NO